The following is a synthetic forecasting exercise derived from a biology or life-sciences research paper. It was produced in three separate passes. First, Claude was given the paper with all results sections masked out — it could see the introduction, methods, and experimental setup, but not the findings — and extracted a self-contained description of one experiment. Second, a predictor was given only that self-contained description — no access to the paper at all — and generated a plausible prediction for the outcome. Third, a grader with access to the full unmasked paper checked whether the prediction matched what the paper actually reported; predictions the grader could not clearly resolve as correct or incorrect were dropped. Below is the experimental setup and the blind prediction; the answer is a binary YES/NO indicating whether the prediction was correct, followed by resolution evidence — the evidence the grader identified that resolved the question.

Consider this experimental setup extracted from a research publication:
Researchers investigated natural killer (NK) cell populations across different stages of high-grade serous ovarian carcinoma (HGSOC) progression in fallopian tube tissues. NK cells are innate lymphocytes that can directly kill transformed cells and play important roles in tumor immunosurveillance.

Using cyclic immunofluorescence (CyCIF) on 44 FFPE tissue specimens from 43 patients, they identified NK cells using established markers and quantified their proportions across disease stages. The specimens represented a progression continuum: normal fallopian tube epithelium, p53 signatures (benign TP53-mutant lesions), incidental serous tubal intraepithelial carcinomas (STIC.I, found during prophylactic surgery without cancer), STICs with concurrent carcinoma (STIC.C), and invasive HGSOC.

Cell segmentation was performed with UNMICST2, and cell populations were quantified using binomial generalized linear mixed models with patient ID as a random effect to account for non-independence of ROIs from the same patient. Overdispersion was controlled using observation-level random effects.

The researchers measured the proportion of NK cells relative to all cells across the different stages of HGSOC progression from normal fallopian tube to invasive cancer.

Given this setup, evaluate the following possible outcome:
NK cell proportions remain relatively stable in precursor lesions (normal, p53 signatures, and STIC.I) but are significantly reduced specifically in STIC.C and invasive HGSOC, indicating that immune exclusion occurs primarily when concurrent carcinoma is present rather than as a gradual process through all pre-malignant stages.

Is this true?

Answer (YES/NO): NO